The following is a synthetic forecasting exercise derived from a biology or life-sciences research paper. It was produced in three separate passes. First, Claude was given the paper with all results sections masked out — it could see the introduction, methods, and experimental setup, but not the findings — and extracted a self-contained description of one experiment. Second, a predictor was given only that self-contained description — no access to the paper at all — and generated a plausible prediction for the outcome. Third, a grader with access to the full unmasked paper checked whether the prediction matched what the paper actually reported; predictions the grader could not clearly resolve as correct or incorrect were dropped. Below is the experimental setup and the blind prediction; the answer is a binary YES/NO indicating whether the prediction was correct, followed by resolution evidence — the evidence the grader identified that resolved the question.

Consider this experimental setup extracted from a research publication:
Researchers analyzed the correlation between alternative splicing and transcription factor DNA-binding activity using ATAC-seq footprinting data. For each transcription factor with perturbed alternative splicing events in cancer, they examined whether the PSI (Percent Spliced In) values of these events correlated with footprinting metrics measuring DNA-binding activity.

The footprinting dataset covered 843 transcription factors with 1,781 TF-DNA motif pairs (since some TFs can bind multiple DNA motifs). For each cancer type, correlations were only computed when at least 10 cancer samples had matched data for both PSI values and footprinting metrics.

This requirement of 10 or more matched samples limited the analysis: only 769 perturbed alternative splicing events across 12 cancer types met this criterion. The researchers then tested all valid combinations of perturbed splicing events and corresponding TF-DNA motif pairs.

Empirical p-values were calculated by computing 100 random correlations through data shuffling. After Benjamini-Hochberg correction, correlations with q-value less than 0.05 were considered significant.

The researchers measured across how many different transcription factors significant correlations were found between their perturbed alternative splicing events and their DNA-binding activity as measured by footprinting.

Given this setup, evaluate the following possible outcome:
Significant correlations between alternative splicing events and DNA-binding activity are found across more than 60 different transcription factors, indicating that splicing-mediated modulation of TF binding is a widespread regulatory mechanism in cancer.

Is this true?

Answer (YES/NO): YES